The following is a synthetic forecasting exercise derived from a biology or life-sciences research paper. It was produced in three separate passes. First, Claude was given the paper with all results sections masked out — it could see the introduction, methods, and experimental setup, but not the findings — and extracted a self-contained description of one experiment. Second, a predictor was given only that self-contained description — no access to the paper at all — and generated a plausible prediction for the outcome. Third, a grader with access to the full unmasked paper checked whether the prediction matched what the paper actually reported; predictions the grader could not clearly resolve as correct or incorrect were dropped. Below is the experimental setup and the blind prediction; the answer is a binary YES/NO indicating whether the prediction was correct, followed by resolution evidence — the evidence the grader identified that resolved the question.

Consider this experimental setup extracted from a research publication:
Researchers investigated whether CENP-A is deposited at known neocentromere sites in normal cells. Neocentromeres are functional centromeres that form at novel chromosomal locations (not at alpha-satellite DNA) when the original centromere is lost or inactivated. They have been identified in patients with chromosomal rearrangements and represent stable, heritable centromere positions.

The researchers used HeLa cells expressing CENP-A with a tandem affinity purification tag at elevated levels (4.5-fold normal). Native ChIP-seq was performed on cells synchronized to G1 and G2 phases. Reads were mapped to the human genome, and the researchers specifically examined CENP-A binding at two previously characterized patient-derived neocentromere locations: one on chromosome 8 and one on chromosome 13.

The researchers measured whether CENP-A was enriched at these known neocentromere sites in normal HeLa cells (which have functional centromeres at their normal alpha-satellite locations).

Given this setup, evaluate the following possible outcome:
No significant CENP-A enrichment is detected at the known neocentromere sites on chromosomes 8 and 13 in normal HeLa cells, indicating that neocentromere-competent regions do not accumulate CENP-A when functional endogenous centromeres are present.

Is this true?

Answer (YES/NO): YES